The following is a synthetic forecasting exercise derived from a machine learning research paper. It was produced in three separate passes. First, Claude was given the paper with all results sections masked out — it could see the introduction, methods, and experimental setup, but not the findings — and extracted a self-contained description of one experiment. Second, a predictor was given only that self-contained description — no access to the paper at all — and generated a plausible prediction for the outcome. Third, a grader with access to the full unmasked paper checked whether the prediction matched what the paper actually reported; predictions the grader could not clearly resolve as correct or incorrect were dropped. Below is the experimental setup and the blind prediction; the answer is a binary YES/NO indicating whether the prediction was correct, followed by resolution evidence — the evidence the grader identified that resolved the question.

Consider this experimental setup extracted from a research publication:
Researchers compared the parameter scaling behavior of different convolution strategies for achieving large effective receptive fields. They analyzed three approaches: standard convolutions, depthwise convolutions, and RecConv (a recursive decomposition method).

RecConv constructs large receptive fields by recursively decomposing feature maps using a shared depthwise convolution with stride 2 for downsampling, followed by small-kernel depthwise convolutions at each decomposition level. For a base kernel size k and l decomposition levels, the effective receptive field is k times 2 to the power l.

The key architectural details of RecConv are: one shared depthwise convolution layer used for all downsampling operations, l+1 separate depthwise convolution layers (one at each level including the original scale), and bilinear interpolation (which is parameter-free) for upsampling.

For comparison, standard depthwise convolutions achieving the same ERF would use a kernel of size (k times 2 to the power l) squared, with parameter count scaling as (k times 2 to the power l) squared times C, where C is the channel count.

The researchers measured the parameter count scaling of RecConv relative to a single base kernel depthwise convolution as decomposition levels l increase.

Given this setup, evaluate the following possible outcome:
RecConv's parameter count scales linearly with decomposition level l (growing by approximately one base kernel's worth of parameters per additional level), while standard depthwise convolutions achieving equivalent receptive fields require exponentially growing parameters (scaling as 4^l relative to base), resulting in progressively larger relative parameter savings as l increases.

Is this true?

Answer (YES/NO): YES